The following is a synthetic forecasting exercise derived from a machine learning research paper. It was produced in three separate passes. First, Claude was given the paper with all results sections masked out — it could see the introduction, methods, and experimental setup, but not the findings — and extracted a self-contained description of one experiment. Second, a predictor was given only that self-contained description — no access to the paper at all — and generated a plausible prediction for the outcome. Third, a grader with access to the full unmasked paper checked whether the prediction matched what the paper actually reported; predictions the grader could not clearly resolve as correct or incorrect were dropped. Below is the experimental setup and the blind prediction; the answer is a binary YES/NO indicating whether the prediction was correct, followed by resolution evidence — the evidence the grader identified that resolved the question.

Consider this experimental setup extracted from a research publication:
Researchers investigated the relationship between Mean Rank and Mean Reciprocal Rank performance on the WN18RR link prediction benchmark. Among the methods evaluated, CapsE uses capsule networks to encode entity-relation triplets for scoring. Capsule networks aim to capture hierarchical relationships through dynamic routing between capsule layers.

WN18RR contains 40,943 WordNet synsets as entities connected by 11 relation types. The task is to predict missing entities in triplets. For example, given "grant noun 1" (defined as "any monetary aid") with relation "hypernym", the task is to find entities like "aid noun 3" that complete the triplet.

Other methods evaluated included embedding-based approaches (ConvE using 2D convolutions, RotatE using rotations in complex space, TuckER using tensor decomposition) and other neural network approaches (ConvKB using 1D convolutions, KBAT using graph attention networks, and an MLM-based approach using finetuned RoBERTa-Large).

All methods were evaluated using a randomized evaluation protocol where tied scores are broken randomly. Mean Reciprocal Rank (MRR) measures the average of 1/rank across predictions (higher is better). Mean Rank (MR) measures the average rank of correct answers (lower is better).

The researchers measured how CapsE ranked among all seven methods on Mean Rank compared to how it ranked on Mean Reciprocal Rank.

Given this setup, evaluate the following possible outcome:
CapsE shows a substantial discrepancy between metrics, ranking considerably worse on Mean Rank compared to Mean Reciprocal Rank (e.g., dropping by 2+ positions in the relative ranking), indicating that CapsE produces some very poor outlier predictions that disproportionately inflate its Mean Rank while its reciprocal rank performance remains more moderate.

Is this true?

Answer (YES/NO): NO